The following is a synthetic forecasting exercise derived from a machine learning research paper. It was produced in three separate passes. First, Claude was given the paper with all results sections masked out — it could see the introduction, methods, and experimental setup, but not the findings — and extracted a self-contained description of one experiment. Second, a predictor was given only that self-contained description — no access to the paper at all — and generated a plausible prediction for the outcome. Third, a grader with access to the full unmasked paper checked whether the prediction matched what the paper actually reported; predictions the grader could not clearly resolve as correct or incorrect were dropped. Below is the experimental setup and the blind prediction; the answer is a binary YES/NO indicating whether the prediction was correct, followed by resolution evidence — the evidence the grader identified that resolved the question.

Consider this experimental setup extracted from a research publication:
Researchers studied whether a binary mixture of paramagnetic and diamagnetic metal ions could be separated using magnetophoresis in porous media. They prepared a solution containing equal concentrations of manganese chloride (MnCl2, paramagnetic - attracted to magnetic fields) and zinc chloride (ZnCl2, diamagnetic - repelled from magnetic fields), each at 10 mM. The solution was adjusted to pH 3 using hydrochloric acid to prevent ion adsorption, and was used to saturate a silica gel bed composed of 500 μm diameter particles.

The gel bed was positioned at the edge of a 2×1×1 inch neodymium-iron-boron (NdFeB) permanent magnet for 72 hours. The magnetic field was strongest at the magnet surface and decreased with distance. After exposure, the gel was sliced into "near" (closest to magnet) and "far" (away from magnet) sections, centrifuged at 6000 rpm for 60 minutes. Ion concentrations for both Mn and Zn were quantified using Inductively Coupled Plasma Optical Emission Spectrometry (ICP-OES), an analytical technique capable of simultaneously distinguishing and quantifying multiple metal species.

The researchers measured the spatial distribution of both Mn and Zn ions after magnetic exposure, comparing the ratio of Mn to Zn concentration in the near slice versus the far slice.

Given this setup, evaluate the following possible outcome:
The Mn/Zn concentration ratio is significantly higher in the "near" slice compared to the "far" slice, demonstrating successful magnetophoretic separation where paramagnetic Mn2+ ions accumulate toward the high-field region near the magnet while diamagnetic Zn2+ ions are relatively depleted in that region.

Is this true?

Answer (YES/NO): NO